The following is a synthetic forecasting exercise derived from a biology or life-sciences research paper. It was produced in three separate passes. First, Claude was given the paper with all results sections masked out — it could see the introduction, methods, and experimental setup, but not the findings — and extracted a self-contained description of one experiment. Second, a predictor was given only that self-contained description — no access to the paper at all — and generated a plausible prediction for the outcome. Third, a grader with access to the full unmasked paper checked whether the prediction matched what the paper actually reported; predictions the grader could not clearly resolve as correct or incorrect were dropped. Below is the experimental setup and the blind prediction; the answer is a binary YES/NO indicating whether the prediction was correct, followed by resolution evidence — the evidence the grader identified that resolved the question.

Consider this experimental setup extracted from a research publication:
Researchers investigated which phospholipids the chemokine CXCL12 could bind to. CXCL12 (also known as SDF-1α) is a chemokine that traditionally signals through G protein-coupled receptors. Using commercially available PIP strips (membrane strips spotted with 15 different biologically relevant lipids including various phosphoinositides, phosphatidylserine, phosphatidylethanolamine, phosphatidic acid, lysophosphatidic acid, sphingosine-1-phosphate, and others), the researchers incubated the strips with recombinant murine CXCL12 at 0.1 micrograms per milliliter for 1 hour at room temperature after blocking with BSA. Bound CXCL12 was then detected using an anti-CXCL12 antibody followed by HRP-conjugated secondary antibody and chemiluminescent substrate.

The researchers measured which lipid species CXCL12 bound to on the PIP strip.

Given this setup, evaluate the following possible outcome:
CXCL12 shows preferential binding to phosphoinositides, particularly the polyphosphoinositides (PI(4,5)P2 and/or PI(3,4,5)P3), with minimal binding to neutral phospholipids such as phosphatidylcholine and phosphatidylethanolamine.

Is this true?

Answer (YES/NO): NO